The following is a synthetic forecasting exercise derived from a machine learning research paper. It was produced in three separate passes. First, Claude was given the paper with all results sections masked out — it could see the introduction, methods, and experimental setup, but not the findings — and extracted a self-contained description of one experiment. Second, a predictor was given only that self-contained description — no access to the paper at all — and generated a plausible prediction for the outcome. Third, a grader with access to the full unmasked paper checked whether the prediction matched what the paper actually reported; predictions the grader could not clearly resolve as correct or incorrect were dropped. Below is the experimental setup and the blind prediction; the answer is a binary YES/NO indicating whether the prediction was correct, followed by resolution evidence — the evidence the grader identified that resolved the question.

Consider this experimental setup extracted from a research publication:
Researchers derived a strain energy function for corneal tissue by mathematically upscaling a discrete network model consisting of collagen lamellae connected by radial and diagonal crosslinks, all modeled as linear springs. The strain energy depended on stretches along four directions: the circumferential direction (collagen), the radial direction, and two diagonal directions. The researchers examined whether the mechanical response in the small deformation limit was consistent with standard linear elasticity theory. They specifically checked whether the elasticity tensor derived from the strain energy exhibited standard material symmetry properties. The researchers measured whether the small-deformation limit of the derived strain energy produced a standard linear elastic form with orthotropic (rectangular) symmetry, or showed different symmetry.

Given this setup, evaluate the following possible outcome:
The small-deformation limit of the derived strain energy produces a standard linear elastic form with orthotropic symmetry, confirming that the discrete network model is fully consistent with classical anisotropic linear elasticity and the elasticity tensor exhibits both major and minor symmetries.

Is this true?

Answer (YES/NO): YES